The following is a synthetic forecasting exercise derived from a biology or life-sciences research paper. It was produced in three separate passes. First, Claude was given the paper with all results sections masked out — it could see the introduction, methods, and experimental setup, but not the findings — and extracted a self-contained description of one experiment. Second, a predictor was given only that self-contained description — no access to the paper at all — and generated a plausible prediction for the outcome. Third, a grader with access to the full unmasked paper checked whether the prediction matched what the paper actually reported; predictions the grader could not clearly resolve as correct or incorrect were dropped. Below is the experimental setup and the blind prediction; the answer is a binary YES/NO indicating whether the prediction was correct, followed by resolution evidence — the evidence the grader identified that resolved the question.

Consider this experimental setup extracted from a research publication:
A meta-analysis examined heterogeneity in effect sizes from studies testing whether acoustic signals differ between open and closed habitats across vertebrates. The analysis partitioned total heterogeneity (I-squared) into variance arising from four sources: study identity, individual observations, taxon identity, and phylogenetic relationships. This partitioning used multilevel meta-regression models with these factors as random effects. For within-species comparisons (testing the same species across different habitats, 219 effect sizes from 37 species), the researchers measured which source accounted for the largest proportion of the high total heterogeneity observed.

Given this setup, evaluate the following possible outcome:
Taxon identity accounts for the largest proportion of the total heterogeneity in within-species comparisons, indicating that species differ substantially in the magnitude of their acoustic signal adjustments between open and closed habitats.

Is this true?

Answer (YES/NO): NO